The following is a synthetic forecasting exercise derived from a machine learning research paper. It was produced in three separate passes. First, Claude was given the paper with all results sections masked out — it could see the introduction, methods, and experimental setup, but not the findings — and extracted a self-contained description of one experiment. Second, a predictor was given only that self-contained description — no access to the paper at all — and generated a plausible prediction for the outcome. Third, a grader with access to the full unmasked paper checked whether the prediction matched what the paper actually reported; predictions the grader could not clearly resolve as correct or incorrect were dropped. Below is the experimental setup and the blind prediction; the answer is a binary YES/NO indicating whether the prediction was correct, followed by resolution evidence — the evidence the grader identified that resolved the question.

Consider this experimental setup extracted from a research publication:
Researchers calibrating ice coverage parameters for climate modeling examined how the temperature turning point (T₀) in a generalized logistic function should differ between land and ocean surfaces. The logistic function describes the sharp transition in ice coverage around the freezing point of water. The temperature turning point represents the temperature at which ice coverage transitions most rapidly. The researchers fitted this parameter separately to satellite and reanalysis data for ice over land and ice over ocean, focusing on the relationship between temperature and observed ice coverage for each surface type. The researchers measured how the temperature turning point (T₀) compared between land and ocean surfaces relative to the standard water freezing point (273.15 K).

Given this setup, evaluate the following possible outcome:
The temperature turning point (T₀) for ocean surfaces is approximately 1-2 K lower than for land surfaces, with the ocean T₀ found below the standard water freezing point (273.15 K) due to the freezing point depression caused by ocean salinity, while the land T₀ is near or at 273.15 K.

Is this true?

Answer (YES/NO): NO